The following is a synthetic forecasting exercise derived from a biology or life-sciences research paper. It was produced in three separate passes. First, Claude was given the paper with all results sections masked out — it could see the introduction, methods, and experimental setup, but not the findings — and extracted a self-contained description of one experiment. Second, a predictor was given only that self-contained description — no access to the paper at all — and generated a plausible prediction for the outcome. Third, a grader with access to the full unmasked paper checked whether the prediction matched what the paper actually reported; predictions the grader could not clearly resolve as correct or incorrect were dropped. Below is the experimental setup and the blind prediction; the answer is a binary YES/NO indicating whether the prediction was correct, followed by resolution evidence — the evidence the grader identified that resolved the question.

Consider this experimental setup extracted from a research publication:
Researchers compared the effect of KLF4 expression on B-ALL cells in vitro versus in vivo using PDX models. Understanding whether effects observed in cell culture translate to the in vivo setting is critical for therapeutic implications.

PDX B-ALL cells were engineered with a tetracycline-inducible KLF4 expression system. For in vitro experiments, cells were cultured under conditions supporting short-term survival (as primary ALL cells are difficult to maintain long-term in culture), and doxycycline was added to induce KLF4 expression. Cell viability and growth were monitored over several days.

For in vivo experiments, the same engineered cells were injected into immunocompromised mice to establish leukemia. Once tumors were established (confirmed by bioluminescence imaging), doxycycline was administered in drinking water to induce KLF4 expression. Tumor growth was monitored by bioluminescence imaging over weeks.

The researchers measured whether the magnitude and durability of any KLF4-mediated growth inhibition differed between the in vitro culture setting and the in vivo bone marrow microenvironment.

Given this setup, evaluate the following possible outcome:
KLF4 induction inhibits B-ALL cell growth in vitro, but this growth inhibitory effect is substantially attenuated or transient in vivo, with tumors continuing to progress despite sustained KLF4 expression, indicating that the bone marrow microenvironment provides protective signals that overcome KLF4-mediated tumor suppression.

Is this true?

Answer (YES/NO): NO